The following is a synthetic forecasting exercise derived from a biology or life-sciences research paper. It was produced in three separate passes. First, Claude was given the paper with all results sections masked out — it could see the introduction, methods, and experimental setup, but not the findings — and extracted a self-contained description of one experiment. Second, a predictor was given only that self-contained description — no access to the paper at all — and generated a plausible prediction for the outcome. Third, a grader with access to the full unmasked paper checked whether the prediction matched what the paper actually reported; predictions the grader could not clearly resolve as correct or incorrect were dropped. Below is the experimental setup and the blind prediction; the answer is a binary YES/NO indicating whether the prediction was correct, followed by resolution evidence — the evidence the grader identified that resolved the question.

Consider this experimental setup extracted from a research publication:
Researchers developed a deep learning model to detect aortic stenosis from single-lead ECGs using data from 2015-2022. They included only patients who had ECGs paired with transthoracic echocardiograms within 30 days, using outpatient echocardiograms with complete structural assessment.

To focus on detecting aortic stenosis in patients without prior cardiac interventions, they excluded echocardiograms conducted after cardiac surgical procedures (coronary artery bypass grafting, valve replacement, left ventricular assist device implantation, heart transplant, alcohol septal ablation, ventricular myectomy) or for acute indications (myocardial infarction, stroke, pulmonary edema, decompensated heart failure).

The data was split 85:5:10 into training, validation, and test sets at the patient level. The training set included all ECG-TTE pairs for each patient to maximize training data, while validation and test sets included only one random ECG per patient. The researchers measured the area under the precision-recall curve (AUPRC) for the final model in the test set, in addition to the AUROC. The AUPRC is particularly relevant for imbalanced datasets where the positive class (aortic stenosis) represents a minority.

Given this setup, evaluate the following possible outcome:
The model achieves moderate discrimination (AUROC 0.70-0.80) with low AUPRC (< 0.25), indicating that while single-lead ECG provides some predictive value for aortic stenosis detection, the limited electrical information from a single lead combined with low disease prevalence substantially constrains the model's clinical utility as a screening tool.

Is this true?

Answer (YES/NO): NO